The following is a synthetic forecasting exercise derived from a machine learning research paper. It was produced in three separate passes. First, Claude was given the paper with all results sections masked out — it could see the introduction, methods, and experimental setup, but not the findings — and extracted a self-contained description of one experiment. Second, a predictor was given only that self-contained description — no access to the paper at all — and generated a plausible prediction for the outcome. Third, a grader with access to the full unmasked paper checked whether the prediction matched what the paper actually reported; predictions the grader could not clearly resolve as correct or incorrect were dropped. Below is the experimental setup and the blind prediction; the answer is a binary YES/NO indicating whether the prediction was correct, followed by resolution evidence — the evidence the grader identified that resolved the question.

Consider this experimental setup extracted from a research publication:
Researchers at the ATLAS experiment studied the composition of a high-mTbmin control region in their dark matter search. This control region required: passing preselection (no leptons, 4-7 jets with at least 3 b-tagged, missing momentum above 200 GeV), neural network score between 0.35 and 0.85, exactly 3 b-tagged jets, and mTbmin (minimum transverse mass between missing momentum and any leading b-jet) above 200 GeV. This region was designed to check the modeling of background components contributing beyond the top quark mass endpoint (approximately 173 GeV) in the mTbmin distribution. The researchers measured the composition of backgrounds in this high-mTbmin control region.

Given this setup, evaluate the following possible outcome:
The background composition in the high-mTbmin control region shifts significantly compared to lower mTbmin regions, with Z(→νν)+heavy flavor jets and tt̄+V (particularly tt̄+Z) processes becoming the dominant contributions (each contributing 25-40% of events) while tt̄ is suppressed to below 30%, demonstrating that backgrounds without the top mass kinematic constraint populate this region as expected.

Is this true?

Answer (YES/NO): NO